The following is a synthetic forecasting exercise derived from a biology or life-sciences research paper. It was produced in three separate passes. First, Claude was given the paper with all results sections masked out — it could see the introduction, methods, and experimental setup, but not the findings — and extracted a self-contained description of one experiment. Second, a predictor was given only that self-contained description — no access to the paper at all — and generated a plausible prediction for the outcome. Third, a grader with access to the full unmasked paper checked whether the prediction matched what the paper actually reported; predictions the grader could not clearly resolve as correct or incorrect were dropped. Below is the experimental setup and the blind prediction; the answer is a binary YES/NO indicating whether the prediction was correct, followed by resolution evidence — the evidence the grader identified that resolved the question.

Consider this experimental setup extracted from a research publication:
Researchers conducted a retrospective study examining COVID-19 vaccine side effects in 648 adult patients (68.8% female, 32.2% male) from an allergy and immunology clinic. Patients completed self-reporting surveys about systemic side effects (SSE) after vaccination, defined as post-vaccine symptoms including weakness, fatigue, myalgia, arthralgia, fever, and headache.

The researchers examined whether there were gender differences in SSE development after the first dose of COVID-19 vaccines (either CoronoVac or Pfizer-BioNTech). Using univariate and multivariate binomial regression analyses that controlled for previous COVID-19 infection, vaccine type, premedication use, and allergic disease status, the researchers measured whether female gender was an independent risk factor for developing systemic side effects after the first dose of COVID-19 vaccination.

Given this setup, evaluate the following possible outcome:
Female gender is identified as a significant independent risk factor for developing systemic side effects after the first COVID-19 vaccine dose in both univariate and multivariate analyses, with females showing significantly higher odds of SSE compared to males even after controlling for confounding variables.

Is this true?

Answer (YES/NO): YES